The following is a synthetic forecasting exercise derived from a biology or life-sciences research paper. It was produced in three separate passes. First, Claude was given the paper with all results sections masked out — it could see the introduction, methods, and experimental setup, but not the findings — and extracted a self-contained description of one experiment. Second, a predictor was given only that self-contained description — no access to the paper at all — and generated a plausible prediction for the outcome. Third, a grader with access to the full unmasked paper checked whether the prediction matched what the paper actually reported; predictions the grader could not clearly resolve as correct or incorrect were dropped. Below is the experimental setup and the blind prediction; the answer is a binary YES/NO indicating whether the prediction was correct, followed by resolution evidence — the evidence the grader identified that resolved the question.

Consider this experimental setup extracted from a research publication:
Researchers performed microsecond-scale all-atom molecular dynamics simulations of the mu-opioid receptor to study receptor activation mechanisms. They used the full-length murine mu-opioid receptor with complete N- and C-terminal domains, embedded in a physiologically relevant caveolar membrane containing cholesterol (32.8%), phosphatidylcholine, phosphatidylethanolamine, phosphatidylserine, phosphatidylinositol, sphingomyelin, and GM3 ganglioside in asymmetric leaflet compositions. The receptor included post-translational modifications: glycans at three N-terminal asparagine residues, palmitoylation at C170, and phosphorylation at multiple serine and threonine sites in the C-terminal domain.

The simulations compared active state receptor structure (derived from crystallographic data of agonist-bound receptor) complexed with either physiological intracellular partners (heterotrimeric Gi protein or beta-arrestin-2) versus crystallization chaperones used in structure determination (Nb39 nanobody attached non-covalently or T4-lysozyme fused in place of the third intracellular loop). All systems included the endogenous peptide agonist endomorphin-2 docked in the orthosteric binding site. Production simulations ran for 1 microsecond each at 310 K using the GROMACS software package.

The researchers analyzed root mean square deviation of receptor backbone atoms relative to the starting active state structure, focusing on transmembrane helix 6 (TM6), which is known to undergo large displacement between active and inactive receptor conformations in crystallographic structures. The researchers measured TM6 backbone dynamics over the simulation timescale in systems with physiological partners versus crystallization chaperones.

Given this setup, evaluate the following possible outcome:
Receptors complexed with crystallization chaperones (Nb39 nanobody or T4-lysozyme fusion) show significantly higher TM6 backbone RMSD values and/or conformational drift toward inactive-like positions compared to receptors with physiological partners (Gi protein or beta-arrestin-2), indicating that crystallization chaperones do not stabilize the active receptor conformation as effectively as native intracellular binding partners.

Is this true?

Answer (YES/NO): NO